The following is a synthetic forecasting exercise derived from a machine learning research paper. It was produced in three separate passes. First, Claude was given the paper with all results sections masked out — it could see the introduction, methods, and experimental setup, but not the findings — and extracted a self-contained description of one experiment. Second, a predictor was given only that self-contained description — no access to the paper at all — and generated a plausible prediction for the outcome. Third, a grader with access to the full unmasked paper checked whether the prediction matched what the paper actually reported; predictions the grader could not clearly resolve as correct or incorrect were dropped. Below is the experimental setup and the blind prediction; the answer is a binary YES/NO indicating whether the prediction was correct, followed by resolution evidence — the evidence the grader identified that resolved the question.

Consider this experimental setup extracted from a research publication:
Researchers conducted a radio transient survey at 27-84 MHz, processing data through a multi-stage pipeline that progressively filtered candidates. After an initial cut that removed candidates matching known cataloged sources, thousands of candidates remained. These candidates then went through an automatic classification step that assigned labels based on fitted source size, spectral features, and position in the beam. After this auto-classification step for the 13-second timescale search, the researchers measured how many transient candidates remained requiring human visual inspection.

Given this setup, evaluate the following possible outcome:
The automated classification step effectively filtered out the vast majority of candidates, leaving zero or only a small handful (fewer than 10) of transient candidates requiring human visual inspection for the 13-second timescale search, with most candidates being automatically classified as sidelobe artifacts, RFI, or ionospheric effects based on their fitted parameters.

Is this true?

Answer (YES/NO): NO